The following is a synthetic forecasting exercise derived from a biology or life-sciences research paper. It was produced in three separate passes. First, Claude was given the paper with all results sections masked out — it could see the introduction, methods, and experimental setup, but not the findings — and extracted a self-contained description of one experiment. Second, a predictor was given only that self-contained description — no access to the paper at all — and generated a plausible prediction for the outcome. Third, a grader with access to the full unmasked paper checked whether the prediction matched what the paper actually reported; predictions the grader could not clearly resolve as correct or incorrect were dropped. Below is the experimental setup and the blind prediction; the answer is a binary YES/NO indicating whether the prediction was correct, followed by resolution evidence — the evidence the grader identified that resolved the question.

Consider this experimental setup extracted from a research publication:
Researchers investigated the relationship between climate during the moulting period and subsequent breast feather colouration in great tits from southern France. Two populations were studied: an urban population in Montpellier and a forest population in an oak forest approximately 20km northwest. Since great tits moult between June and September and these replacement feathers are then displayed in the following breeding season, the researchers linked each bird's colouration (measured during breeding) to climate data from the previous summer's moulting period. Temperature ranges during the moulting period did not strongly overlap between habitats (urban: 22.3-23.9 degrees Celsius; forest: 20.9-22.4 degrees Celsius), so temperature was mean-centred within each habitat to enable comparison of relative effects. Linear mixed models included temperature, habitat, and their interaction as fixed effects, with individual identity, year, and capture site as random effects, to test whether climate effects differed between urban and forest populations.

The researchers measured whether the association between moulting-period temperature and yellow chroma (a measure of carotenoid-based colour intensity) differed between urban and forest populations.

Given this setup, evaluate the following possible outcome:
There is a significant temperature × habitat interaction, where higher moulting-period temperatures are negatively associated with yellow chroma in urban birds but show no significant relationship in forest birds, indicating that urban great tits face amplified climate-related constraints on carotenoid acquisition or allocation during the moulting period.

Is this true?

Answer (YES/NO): NO